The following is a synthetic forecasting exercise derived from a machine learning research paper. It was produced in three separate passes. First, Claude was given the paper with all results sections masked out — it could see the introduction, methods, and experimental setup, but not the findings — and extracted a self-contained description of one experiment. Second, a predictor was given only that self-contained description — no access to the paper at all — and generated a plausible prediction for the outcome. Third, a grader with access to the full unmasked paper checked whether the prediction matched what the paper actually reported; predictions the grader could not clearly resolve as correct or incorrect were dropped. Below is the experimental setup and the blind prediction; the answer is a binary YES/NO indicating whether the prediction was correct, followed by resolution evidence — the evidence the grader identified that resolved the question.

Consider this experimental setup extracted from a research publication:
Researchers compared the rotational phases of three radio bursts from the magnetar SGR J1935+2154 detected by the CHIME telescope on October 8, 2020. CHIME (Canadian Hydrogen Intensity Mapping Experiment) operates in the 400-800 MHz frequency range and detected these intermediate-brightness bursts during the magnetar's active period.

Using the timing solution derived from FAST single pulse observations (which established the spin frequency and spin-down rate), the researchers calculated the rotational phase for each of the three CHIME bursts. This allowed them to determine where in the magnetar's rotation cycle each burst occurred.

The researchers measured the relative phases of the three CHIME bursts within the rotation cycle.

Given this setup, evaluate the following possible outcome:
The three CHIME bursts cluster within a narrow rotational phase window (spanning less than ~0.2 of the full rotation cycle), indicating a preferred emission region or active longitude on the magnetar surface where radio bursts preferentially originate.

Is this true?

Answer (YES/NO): NO